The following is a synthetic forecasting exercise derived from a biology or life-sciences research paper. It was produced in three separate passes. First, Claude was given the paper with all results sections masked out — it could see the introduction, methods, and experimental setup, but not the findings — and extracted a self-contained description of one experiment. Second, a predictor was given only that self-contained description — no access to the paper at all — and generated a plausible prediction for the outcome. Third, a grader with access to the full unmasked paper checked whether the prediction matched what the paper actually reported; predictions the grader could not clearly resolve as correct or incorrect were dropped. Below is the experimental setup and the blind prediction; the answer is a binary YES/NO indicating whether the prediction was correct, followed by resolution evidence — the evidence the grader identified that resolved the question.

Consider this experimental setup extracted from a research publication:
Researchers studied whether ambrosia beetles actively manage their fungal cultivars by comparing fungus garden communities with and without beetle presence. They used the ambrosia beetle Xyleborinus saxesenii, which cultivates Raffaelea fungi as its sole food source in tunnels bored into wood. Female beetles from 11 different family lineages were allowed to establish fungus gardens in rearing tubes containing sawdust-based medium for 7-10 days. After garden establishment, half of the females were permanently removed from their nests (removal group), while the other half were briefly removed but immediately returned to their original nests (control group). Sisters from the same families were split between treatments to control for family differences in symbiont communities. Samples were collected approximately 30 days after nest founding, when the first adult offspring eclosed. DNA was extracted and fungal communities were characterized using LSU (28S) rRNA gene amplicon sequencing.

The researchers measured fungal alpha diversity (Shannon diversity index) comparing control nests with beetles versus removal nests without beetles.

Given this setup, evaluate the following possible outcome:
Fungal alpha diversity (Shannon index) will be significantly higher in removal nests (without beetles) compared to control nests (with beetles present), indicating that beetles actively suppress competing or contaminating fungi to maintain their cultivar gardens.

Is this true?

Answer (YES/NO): NO